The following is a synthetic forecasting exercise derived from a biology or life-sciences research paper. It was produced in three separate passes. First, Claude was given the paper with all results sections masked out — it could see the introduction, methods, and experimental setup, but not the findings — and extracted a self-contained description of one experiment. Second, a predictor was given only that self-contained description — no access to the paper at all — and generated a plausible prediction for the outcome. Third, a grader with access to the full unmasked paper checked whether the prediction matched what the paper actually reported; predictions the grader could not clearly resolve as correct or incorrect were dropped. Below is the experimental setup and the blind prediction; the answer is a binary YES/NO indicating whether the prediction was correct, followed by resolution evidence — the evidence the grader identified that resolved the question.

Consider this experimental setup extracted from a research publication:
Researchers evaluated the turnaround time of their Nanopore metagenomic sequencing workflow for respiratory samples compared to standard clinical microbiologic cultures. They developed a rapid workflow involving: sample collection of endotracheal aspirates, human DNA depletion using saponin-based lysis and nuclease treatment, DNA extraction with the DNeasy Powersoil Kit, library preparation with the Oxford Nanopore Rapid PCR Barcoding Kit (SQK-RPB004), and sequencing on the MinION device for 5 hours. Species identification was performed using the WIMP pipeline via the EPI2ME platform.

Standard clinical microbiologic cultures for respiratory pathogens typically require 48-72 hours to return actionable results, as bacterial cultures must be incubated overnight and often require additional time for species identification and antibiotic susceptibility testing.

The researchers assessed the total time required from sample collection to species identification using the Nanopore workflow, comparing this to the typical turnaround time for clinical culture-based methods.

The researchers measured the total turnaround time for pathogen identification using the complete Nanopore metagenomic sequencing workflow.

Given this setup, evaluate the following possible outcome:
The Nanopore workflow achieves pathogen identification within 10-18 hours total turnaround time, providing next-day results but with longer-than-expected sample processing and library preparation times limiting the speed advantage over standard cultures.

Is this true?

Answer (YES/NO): NO